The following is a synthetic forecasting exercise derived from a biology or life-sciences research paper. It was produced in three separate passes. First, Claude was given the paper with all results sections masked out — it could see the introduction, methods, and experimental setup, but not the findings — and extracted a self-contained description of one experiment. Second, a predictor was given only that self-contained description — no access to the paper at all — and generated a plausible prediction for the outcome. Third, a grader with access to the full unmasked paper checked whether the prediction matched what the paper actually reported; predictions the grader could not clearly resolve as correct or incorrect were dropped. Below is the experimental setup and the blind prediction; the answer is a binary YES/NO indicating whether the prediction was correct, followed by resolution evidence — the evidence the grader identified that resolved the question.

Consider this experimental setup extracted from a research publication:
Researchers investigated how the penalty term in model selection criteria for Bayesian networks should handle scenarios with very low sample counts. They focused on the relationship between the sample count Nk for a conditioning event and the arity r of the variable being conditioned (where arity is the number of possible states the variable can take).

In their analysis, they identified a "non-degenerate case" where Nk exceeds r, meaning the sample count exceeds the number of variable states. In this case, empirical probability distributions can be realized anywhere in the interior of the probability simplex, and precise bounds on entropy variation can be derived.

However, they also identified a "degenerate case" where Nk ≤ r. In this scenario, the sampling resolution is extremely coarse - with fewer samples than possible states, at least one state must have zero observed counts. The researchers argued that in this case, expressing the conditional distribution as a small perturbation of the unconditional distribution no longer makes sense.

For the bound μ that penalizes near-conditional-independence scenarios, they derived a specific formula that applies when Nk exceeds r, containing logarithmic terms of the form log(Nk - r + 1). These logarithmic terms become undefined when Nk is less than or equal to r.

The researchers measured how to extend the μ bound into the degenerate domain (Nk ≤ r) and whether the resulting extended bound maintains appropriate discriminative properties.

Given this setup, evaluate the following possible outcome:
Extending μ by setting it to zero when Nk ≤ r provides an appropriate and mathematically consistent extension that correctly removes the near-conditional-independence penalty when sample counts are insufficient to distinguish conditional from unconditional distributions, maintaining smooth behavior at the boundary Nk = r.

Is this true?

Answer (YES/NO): NO